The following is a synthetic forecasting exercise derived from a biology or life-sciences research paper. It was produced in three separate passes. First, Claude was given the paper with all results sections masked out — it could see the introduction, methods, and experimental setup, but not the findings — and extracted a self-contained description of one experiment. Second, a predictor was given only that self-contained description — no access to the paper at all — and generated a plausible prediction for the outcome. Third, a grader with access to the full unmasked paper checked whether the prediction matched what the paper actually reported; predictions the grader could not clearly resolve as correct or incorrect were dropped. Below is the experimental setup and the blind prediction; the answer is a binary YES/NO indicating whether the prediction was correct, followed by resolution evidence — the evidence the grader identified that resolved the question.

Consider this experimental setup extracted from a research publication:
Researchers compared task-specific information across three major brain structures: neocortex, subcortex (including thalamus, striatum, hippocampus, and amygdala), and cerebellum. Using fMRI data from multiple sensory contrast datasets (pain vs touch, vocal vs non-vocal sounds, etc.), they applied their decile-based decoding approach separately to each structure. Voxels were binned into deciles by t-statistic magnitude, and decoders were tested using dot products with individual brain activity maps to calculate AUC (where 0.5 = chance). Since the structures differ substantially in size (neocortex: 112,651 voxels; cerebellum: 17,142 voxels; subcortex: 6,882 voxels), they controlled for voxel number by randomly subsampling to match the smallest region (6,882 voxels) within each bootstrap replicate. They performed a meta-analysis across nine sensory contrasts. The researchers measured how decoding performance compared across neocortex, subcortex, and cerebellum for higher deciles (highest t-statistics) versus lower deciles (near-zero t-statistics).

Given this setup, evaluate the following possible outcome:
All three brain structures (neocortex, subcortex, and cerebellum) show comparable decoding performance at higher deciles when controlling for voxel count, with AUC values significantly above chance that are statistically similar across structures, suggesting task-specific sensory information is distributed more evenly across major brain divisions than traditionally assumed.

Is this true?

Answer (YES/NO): NO